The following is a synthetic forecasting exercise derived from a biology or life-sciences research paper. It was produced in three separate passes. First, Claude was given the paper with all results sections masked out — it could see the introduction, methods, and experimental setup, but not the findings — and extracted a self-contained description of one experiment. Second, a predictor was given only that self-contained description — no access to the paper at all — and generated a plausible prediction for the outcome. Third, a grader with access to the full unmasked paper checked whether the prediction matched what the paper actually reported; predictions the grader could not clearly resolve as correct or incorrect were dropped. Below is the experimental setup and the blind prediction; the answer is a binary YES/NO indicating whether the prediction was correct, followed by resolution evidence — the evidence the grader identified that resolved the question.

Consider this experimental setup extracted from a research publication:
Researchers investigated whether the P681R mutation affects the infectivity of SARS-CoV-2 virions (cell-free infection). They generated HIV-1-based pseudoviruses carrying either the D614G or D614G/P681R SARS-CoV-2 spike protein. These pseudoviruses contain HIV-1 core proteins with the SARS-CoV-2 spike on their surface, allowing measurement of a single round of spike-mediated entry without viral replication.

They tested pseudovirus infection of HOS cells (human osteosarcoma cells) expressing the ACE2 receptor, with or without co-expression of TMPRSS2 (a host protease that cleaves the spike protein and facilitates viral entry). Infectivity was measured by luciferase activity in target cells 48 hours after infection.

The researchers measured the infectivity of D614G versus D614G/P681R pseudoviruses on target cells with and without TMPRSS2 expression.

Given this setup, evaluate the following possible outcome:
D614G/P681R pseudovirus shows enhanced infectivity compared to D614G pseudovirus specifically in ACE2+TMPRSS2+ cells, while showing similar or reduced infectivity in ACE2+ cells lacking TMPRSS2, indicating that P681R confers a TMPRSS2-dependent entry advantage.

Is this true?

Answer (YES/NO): NO